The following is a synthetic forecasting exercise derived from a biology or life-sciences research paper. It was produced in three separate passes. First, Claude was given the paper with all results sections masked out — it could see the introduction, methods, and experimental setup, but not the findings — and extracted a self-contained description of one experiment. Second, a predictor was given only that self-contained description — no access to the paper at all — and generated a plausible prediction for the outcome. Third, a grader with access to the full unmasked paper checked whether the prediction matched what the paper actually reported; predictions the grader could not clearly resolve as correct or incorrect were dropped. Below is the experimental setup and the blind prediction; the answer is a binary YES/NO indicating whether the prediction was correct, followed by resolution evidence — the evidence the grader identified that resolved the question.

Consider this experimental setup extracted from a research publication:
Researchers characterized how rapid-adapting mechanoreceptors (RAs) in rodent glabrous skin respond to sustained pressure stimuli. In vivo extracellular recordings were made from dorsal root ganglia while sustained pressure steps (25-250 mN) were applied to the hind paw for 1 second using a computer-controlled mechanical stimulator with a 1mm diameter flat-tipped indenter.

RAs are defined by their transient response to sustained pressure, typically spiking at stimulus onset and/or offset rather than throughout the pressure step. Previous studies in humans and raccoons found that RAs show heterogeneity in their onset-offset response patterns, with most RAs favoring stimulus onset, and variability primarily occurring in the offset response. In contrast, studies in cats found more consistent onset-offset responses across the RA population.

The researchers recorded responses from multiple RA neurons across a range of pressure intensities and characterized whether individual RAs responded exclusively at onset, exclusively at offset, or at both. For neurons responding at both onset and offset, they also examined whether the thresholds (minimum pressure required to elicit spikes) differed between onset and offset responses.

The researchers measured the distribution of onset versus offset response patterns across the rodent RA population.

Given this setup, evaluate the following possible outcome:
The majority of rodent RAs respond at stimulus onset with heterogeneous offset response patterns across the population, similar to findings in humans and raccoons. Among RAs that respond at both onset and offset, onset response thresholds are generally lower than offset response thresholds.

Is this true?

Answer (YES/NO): NO